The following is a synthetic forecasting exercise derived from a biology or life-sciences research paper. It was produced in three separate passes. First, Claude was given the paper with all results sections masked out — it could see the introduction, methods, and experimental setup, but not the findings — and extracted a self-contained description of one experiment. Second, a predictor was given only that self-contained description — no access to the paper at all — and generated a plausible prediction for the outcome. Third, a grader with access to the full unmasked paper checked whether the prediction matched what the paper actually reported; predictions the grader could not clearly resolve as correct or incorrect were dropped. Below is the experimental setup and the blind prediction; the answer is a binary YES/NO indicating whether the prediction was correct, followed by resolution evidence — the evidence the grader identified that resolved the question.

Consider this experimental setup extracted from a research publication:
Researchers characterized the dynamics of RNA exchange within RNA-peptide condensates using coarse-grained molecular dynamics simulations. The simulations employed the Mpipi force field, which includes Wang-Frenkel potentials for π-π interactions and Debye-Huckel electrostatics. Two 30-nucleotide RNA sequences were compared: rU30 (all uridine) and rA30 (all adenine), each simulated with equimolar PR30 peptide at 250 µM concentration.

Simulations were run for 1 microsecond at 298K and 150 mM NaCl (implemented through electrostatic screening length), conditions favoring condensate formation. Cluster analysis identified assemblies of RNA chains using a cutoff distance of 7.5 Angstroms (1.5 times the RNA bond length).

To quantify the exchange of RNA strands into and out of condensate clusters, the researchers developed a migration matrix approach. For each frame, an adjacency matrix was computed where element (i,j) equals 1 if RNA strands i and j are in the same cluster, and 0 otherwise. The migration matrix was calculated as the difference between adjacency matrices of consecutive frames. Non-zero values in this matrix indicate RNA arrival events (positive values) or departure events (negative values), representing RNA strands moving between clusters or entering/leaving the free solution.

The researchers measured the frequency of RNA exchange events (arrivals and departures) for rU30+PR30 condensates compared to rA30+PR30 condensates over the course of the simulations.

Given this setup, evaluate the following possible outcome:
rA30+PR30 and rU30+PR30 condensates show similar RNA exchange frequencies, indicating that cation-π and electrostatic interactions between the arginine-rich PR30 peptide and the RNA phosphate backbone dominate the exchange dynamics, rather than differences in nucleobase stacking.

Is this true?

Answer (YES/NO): NO